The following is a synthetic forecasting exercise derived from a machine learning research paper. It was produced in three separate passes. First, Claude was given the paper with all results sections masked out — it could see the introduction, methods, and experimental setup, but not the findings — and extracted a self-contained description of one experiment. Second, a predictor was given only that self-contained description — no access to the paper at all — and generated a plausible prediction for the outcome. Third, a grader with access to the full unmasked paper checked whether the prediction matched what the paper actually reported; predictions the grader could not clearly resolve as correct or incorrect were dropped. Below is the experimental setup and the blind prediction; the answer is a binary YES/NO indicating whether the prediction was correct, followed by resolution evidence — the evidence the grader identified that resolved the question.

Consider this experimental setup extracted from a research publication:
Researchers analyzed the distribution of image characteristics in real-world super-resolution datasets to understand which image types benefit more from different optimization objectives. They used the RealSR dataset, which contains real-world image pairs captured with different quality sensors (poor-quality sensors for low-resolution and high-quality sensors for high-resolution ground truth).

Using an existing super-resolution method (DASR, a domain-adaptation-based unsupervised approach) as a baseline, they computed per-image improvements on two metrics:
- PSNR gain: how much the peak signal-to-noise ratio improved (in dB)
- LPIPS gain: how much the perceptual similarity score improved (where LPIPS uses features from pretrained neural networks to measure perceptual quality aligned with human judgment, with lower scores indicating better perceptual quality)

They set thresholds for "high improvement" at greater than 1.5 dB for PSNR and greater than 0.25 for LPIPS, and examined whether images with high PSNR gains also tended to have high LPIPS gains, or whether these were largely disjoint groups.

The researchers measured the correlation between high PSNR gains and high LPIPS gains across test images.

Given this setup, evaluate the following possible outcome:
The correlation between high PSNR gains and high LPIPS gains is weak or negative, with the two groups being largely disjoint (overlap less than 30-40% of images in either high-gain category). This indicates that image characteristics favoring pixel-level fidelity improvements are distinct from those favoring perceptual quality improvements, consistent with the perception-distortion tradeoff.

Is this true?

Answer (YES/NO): YES